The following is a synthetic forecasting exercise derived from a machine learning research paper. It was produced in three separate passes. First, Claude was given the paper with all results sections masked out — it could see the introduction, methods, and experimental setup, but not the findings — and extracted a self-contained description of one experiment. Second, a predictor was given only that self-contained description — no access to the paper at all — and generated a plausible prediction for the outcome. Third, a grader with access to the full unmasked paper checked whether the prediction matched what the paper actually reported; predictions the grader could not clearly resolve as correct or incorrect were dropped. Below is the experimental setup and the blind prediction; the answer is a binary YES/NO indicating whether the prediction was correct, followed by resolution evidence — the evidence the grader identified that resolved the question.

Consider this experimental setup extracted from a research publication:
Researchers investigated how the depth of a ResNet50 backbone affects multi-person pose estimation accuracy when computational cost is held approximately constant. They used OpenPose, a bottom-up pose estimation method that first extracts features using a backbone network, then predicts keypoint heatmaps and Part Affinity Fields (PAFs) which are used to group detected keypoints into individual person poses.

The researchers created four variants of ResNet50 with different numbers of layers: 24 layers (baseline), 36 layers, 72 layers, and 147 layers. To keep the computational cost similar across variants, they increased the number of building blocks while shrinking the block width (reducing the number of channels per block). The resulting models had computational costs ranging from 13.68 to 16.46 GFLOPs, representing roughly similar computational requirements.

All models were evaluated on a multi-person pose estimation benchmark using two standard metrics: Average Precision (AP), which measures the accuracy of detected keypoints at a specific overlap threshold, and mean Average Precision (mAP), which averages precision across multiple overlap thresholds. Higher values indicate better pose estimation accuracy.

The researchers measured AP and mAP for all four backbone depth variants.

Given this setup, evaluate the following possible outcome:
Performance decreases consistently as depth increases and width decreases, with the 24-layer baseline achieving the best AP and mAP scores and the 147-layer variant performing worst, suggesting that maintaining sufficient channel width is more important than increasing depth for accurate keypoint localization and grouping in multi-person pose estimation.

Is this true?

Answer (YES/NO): NO